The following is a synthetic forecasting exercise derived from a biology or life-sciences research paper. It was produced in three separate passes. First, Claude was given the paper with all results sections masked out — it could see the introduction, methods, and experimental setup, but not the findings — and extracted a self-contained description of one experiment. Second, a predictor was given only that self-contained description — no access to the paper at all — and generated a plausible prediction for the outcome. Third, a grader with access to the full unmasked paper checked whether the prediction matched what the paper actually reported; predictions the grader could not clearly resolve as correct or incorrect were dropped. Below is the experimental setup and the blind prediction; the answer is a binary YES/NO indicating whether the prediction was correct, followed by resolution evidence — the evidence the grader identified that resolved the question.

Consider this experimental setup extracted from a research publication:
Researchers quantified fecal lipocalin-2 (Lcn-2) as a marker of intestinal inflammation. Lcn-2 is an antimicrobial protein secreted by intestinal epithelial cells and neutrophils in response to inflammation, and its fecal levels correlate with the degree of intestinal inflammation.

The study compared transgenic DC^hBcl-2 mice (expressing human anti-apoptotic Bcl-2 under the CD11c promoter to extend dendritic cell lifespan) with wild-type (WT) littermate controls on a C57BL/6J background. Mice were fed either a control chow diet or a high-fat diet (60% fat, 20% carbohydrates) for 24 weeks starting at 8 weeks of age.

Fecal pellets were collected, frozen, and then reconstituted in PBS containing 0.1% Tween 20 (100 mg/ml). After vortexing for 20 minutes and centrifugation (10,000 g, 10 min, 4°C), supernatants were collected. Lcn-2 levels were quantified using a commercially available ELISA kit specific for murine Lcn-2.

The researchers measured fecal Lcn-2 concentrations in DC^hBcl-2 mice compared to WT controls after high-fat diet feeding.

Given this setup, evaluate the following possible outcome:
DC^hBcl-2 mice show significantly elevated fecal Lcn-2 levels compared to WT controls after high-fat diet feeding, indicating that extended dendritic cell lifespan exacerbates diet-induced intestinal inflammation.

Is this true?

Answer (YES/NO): NO